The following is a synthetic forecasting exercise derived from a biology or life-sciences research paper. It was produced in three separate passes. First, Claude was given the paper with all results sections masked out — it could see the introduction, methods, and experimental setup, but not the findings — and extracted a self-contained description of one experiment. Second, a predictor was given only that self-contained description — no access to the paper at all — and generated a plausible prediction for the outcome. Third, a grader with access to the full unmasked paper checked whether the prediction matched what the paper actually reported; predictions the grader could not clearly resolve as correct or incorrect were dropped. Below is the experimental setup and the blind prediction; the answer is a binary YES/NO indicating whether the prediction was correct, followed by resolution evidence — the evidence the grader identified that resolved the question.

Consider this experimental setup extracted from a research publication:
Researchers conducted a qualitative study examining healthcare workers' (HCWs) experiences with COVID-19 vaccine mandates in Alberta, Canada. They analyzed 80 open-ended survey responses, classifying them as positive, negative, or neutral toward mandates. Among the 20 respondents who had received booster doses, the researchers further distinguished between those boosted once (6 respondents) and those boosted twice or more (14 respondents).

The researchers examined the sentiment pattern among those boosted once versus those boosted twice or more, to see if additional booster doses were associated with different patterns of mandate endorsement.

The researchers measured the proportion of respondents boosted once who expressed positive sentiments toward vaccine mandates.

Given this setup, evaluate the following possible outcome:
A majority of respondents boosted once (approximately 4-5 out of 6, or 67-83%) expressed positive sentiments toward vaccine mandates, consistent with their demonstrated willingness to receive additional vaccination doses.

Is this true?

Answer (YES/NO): NO